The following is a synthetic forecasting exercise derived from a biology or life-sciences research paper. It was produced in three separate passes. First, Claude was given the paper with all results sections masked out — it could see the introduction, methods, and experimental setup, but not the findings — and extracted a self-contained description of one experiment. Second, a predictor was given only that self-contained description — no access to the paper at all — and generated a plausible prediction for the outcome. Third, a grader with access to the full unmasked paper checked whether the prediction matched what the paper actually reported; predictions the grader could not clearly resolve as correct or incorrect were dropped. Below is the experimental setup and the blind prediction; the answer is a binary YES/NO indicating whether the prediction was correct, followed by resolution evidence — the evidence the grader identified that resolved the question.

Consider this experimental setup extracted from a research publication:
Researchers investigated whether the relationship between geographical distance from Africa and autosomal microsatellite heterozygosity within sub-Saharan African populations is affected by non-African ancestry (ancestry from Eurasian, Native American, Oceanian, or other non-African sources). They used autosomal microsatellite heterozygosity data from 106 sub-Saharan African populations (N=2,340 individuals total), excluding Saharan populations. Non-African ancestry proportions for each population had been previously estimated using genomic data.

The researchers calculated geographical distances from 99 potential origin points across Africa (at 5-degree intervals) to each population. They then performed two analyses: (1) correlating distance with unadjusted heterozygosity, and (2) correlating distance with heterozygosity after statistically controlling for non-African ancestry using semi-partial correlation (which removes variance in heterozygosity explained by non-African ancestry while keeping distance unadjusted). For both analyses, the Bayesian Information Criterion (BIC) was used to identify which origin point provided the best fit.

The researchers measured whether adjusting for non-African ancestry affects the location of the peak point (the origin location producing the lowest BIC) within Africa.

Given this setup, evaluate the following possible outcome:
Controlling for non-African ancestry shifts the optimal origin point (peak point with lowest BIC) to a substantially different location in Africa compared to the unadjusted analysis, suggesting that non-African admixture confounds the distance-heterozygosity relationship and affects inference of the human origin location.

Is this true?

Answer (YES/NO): NO